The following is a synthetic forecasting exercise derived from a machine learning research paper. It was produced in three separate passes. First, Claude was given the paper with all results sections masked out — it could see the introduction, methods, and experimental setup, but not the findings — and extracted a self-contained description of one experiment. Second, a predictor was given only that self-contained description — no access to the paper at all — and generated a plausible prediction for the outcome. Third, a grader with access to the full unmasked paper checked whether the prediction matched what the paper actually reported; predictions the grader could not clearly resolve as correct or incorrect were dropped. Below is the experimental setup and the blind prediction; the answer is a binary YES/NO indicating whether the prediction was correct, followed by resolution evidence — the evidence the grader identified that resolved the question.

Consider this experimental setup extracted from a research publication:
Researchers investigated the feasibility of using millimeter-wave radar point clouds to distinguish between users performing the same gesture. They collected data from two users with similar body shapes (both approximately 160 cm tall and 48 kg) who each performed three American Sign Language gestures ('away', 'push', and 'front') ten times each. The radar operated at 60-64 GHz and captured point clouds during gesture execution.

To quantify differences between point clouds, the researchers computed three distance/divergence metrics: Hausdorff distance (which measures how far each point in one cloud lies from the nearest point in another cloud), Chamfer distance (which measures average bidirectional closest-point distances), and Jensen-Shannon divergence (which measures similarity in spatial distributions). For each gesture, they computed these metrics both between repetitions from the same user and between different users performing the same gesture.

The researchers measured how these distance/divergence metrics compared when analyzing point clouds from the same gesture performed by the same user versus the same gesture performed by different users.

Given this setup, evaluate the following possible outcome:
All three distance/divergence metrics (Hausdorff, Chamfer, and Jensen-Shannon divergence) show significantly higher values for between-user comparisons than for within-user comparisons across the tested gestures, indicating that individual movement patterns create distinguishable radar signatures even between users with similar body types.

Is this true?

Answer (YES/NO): YES